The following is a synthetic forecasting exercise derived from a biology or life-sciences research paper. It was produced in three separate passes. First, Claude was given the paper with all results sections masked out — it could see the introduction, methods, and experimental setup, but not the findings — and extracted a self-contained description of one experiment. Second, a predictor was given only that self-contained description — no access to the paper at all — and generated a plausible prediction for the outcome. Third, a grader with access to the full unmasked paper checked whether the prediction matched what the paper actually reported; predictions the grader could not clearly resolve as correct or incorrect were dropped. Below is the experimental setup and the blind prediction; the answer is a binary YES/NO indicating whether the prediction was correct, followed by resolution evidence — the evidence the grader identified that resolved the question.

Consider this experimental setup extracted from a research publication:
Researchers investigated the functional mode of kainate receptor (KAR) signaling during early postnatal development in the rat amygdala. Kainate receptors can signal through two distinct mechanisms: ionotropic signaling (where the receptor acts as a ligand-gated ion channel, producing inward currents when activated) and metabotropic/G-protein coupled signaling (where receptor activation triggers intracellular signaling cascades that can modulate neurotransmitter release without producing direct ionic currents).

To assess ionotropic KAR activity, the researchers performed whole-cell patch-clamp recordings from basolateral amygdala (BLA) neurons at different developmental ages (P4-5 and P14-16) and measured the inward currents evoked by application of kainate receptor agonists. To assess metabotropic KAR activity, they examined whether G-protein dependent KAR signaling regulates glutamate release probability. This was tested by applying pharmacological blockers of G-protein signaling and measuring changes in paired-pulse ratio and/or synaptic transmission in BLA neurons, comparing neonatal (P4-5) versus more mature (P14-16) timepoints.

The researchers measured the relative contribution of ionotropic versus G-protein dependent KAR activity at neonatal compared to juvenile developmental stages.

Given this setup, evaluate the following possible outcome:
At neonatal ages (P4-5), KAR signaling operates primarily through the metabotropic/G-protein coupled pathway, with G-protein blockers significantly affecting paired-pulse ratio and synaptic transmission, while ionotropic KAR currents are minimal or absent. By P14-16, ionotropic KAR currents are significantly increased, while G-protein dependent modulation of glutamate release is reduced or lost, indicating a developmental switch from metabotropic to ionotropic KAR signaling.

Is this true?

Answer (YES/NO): YES